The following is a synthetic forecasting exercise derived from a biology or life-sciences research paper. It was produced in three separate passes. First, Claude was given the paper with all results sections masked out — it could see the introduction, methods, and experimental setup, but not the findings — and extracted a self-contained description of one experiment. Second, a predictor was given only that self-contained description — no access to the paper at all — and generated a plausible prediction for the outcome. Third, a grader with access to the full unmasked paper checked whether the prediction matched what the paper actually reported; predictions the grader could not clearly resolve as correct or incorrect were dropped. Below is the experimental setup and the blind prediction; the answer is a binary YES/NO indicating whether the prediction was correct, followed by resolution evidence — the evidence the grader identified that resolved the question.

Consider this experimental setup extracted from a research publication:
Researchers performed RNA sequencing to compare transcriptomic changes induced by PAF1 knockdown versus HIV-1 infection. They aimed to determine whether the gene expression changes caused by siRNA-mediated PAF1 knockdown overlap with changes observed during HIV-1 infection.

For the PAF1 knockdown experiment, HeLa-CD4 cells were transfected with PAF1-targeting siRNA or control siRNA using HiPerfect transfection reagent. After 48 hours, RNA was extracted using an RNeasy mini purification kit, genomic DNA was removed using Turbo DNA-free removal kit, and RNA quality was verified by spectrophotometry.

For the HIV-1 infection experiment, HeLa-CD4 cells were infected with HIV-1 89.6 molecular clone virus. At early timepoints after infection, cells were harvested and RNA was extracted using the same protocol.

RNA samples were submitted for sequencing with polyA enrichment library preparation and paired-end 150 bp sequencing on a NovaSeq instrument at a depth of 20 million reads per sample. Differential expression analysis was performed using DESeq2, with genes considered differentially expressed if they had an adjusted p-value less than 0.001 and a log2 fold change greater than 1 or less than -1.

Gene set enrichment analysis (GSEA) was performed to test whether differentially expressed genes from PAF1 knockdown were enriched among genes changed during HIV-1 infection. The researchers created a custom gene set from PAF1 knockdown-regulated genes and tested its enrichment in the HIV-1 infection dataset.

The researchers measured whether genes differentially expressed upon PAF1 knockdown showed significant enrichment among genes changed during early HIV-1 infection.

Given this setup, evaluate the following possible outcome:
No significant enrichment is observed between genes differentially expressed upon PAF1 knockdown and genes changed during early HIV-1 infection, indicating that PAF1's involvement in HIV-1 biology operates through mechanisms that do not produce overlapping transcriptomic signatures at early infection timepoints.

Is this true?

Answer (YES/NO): NO